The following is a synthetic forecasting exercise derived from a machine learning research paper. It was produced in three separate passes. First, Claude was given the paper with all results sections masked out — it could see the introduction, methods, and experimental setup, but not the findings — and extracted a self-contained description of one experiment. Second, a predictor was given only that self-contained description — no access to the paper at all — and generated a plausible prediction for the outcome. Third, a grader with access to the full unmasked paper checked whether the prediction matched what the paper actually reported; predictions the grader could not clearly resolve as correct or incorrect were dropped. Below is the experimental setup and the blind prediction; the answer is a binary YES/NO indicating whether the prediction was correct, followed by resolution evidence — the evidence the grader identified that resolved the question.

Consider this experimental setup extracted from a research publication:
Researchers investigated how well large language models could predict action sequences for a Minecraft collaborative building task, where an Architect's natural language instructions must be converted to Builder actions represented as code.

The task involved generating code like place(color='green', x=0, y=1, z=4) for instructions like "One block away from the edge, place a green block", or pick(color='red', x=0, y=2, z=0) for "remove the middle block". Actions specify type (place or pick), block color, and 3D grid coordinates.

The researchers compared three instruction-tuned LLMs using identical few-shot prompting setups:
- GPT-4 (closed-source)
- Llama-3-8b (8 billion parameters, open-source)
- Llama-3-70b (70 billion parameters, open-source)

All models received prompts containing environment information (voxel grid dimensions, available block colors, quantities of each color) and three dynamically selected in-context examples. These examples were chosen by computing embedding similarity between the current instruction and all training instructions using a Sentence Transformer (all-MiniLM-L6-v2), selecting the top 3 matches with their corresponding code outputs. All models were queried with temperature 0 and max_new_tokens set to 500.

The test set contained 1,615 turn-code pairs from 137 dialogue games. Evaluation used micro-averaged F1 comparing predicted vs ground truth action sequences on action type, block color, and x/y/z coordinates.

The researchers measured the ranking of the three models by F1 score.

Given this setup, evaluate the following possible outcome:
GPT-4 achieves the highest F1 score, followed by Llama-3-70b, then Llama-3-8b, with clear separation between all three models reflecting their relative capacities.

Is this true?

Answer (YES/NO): NO